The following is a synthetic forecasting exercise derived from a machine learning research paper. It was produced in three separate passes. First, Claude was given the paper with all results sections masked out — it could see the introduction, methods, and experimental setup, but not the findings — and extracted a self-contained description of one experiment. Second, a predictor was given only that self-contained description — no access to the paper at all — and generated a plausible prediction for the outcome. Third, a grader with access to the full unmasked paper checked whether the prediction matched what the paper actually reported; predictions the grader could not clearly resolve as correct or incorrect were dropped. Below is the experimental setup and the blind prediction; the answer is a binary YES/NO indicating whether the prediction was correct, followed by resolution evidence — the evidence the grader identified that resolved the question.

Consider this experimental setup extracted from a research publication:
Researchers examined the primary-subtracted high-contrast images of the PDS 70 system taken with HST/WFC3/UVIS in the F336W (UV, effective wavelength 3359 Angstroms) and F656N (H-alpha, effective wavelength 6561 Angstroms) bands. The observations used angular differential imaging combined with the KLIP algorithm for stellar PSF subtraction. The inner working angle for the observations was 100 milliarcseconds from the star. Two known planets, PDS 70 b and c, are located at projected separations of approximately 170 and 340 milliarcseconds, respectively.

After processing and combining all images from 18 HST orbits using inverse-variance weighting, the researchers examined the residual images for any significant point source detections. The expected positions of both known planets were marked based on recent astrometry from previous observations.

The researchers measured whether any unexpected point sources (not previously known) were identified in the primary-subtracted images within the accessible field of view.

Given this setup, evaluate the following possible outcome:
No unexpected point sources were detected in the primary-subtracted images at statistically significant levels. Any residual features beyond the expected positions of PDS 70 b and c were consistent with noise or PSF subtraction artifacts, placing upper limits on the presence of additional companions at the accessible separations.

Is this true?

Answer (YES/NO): NO